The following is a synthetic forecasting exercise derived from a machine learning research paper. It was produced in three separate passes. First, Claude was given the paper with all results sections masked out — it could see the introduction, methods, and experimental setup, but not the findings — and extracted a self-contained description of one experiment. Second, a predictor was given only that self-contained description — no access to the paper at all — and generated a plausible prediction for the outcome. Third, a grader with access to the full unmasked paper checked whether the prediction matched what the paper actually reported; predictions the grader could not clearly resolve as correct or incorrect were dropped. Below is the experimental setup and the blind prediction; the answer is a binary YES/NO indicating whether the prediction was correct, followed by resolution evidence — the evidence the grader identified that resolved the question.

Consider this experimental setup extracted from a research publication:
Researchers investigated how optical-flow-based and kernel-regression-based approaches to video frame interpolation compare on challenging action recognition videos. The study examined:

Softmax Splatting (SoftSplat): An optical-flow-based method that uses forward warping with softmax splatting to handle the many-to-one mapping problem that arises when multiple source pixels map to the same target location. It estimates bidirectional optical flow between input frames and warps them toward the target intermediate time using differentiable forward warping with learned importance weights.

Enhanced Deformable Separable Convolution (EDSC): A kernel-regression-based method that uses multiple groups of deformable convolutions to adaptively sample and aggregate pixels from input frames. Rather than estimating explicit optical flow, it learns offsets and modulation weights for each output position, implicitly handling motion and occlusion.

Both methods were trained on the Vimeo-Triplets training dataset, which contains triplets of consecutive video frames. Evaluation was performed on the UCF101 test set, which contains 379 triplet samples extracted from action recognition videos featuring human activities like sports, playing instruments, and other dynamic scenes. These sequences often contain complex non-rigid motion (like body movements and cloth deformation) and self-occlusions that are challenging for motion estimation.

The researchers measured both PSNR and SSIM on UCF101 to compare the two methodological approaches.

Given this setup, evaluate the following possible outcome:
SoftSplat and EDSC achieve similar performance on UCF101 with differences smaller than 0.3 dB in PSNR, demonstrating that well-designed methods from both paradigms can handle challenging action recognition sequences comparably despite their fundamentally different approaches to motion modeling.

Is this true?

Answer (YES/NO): YES